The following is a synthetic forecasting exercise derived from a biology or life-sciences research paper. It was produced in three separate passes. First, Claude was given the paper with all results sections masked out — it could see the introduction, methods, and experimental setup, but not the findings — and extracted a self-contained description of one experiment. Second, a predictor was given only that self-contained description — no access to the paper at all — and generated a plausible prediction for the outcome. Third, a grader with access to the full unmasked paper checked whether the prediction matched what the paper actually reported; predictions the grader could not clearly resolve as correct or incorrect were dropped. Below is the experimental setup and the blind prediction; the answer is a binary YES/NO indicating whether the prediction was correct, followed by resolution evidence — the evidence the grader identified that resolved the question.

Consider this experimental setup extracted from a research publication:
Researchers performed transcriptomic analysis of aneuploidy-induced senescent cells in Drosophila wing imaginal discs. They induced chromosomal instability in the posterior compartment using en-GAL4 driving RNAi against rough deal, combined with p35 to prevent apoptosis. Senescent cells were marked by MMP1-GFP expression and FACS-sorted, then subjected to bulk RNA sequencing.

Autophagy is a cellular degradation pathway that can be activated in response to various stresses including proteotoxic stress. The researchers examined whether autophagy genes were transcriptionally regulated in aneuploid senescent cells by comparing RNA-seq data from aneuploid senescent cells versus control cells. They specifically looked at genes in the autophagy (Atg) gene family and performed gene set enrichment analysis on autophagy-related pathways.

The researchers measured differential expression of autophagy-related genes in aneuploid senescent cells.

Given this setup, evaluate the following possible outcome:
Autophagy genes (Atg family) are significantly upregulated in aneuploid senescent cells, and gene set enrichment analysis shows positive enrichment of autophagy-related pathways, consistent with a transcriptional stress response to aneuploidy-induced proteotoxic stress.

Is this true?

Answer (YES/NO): YES